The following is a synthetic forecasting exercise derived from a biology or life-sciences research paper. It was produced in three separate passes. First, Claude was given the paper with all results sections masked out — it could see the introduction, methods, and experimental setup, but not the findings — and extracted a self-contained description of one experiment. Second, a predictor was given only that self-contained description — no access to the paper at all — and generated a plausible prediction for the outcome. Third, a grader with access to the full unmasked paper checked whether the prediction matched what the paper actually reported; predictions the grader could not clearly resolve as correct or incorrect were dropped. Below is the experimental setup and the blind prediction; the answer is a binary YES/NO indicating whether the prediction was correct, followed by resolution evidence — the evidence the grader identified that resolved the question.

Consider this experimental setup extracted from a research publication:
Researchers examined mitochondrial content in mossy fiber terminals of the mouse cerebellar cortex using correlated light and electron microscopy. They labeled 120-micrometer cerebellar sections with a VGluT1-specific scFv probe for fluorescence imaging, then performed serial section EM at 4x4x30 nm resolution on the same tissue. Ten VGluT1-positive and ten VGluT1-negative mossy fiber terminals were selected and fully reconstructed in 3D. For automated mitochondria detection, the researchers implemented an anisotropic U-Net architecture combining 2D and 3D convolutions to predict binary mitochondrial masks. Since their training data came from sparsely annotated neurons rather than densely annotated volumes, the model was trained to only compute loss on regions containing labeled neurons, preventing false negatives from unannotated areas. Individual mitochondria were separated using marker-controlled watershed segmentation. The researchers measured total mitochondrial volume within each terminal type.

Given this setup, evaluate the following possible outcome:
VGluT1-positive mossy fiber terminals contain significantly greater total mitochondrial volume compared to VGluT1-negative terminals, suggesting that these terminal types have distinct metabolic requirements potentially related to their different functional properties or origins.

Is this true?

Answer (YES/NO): NO